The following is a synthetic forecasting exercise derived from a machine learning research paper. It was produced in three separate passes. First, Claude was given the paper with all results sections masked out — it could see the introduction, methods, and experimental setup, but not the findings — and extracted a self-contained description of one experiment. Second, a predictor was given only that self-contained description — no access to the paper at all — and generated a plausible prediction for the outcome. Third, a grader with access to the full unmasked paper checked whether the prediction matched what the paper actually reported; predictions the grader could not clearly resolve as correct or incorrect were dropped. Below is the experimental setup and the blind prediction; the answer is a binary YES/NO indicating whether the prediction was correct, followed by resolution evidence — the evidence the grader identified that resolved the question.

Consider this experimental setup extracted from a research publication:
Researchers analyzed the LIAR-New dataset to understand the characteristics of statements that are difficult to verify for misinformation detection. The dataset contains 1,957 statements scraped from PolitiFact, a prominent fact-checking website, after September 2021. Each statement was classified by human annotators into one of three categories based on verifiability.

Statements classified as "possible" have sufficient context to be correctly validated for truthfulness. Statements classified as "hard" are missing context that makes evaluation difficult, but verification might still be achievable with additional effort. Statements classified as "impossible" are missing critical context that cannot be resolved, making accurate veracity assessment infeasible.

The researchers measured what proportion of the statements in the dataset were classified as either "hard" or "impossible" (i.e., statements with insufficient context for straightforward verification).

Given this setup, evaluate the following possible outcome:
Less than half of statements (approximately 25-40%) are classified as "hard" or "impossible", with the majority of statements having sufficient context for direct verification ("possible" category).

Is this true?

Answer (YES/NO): NO